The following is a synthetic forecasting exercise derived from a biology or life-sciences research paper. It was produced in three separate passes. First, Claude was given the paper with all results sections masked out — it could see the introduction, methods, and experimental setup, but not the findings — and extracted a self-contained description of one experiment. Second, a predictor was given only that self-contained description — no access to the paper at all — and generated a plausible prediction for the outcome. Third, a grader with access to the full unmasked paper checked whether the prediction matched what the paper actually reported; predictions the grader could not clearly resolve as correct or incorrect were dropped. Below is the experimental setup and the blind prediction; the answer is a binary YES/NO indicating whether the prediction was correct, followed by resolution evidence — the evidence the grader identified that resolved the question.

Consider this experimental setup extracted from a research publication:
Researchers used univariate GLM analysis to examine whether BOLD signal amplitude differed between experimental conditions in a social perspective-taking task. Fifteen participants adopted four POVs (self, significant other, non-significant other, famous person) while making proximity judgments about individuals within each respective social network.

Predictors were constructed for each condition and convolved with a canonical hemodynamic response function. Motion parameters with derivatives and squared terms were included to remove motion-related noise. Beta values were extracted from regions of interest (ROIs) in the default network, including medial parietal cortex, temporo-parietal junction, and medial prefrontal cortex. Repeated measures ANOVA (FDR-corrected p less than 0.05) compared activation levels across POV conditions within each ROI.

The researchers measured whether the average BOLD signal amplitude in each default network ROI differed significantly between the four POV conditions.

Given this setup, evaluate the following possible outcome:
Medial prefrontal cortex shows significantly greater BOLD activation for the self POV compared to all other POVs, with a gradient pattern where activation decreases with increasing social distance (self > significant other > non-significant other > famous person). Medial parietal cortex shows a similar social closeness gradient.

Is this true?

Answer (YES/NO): NO